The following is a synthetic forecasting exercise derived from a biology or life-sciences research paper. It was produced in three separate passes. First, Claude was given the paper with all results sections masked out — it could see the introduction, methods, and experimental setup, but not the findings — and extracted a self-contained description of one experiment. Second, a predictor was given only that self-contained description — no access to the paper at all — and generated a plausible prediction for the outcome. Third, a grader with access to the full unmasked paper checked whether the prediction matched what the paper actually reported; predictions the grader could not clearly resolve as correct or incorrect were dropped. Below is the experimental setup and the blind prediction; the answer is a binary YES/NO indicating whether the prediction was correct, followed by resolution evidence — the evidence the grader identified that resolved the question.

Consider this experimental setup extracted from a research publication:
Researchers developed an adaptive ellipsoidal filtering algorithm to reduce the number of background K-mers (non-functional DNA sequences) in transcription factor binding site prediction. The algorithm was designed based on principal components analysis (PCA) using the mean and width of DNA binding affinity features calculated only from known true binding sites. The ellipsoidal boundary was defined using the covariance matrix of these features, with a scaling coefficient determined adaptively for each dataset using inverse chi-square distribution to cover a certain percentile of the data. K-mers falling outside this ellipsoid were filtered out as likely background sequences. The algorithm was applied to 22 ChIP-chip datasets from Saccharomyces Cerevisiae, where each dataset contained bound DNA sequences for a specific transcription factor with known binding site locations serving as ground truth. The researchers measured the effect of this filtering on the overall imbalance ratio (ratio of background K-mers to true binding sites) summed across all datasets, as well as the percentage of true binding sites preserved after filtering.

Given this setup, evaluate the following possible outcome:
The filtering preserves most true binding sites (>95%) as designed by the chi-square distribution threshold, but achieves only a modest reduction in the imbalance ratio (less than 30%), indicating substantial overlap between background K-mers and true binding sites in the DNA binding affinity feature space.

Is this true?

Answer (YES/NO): NO